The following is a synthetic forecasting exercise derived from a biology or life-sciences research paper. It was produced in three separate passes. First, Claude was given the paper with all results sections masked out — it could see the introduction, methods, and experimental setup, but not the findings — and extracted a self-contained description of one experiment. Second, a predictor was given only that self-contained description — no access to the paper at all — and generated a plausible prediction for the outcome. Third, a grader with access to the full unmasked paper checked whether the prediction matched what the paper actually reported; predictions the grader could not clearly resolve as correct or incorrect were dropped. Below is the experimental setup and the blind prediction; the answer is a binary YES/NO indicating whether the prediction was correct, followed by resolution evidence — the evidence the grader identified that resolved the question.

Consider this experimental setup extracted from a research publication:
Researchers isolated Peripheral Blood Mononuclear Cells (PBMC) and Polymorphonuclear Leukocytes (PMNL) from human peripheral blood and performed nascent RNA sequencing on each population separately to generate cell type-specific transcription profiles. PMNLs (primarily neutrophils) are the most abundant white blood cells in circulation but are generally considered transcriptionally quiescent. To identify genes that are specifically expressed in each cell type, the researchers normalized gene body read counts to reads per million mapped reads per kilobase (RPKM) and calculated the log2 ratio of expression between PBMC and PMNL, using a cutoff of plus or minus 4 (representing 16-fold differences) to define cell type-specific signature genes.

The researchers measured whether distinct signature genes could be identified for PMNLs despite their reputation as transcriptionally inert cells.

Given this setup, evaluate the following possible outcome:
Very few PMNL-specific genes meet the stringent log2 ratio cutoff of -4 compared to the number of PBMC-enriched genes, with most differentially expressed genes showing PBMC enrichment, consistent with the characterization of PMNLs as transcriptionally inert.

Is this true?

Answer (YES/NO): NO